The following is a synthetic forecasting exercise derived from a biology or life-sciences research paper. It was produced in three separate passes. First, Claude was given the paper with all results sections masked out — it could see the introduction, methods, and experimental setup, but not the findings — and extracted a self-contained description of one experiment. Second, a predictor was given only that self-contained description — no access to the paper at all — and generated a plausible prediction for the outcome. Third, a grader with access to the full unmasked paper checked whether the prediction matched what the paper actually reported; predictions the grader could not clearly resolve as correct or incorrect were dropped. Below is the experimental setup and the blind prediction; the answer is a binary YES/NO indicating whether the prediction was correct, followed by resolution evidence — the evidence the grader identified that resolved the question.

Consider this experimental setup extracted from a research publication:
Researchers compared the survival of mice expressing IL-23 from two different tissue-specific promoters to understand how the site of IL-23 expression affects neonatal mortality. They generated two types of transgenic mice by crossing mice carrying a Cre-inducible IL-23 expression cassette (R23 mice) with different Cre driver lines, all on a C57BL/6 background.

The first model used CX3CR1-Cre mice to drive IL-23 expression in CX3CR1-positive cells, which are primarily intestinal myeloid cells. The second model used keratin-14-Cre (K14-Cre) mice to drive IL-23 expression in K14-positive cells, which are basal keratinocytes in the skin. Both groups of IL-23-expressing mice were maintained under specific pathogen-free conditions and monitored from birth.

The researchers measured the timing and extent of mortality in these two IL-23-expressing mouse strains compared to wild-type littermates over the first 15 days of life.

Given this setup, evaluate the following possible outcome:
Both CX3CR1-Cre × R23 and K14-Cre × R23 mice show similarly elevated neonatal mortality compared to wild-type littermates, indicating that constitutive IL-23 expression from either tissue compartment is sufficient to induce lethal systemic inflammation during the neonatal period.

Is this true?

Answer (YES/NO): NO